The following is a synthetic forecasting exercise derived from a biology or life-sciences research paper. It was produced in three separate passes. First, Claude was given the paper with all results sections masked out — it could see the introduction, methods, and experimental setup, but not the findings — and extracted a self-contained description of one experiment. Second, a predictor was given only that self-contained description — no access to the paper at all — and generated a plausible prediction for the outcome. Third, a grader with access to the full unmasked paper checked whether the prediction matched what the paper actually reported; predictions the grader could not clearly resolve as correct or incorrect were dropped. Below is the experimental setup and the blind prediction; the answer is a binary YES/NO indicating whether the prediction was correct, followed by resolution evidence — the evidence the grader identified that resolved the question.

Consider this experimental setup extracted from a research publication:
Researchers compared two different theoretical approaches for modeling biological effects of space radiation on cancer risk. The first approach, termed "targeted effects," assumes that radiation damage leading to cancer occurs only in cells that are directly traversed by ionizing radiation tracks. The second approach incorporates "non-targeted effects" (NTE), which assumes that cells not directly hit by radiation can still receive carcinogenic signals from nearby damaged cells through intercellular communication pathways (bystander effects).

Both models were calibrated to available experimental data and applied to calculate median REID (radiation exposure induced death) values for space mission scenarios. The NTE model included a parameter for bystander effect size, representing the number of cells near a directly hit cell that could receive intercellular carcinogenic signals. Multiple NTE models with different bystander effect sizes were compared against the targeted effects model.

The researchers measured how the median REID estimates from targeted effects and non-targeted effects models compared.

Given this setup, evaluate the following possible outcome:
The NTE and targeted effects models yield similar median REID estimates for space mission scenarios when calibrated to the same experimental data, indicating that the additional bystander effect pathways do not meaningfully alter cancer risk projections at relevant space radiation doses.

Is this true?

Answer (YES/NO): NO